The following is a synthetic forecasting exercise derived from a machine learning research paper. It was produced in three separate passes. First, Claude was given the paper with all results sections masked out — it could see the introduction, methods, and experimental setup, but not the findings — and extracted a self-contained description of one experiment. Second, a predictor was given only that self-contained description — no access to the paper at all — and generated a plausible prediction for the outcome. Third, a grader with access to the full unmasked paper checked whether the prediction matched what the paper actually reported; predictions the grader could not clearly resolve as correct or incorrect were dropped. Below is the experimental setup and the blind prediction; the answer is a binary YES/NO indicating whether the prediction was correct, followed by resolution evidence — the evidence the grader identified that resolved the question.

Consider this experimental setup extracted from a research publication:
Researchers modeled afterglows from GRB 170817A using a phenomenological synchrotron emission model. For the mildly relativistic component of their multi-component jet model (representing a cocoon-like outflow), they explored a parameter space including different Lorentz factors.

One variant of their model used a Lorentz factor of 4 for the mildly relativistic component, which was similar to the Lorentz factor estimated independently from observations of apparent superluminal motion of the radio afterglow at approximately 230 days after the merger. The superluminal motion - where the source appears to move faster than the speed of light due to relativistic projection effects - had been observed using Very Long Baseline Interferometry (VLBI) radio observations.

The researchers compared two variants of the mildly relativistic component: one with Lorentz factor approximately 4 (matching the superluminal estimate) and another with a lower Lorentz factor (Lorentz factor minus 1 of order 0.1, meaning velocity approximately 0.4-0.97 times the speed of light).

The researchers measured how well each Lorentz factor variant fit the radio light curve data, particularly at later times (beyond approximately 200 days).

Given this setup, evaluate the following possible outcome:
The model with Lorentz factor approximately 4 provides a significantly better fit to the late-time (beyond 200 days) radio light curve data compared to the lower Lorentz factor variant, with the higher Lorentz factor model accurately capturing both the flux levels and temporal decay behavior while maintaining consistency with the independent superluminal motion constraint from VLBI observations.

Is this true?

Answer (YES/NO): NO